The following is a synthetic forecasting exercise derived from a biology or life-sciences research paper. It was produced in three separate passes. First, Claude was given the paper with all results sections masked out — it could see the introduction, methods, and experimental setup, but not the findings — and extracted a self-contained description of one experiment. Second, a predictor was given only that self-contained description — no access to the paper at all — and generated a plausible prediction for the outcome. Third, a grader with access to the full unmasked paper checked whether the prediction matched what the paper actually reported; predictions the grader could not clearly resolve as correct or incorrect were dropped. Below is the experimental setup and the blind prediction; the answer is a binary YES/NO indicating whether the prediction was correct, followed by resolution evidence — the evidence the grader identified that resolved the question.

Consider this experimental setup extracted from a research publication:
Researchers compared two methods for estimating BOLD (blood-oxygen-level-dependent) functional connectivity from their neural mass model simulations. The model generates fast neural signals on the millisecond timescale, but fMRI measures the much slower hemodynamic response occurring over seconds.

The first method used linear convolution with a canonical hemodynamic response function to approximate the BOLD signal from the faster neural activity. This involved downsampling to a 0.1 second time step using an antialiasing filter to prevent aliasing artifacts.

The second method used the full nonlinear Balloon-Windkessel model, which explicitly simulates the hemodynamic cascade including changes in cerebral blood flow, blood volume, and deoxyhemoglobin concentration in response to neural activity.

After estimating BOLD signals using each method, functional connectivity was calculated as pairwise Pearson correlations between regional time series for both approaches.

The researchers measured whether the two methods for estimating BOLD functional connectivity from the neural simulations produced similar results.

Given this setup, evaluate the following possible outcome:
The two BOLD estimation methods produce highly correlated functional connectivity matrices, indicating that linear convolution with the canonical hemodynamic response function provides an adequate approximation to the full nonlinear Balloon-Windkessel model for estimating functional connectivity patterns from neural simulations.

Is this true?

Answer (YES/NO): YES